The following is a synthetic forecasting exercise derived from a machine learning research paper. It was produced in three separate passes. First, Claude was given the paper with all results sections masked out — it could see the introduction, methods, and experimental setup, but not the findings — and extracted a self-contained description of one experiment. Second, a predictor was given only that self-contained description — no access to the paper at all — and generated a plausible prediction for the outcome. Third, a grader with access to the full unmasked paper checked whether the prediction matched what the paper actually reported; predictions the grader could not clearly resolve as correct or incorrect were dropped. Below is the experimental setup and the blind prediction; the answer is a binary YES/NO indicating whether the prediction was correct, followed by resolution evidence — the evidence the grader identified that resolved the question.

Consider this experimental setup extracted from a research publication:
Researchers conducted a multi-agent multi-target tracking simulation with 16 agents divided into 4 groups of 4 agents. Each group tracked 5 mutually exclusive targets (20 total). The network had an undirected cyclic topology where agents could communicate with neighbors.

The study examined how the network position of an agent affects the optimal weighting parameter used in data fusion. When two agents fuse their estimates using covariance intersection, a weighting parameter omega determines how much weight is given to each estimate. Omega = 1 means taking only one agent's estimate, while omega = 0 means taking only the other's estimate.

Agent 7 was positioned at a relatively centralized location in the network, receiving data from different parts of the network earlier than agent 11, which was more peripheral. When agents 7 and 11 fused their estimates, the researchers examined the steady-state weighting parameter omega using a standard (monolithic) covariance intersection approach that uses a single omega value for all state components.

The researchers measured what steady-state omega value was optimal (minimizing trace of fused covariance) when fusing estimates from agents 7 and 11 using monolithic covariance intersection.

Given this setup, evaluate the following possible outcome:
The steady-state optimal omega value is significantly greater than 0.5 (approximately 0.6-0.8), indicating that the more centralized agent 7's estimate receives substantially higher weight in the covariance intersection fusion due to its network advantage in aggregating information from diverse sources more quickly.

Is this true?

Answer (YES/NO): NO